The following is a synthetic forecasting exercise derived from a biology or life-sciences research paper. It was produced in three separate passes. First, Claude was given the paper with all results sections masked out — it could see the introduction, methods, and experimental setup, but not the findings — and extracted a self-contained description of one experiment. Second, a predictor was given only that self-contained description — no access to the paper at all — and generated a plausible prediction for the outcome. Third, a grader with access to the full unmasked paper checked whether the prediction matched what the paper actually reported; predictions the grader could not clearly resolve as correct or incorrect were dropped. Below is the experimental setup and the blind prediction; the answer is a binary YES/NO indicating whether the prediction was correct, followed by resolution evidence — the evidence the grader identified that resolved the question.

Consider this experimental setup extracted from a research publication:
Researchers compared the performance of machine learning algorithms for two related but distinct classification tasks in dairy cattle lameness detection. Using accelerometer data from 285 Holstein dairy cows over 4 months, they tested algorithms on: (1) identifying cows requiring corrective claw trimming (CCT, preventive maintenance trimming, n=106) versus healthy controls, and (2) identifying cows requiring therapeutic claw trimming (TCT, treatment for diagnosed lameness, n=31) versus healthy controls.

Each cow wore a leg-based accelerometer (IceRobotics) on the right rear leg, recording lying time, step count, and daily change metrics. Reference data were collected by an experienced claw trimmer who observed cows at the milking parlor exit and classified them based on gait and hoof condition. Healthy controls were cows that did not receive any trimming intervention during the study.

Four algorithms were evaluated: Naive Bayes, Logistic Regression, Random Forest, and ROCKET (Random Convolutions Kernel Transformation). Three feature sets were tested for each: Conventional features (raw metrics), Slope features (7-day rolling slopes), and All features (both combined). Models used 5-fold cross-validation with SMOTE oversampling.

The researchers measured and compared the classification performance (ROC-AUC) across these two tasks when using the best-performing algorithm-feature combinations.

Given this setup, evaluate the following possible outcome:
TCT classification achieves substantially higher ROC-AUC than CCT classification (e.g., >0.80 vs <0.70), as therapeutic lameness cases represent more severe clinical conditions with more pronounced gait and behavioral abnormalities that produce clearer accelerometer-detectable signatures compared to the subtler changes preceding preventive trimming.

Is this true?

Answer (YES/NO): NO